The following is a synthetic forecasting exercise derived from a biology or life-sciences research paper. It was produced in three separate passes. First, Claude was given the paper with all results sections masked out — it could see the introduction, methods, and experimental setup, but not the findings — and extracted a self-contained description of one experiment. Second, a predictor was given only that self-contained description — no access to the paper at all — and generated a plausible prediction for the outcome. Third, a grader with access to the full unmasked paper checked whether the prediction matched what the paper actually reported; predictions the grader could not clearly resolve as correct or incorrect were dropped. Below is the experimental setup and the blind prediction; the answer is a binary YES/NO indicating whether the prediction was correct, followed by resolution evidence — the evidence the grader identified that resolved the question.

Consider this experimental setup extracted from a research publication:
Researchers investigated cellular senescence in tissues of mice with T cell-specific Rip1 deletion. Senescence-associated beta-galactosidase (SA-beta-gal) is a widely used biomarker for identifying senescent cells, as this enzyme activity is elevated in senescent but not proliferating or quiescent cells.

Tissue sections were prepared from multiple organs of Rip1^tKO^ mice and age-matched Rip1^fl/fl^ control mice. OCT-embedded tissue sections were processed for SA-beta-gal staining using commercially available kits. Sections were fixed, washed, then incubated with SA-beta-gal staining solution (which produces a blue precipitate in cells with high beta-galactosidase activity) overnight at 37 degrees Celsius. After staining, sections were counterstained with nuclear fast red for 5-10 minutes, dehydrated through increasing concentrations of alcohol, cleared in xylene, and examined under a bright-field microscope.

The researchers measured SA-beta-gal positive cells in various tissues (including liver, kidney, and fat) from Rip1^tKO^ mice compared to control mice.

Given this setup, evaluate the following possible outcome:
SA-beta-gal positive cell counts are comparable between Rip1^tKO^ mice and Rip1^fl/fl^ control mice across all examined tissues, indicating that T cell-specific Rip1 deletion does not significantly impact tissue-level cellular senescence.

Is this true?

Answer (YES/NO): NO